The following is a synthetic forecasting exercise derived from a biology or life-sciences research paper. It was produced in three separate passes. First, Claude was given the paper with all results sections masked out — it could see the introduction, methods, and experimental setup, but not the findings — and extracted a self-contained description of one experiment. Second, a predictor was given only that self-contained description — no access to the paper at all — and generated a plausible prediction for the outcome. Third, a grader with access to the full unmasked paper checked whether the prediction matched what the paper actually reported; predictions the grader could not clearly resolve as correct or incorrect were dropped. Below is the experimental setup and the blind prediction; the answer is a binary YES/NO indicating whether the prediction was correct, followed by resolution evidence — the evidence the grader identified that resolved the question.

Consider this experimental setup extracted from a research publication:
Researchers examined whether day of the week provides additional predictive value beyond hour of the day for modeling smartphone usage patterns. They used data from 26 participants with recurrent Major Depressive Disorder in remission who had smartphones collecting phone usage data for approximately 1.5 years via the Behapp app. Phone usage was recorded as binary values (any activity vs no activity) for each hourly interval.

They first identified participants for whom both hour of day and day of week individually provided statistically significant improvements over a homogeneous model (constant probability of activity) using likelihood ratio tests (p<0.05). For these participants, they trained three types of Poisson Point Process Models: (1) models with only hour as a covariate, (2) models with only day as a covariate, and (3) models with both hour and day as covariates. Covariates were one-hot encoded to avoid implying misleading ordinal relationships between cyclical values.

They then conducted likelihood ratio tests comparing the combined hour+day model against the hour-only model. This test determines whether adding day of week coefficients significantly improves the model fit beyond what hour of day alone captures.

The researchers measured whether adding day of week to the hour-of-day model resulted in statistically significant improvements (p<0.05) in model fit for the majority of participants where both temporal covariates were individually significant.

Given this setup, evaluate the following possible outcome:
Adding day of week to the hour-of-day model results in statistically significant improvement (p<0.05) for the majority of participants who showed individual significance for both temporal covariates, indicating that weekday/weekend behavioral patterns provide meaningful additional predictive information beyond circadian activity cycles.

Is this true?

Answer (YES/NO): YES